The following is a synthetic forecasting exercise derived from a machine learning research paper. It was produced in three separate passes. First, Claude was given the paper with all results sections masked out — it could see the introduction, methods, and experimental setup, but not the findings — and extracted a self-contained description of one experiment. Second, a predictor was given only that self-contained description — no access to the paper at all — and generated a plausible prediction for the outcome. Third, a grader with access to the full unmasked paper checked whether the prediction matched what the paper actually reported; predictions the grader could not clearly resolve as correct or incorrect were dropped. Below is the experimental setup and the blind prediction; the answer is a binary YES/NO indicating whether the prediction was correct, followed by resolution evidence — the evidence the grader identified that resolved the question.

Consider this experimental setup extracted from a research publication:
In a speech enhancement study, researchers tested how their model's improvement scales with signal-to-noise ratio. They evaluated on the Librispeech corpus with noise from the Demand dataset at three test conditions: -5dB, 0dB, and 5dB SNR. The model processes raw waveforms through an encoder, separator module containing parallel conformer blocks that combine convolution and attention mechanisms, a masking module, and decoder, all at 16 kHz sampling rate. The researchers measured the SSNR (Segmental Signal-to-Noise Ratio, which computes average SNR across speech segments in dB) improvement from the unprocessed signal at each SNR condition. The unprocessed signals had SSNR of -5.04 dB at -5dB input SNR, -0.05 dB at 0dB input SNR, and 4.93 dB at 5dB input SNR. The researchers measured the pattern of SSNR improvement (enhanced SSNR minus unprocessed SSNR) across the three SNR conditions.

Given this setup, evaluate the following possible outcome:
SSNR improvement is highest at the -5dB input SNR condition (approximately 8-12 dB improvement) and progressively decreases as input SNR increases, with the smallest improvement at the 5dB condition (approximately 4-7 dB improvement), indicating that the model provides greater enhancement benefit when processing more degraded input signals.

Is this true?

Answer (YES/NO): NO